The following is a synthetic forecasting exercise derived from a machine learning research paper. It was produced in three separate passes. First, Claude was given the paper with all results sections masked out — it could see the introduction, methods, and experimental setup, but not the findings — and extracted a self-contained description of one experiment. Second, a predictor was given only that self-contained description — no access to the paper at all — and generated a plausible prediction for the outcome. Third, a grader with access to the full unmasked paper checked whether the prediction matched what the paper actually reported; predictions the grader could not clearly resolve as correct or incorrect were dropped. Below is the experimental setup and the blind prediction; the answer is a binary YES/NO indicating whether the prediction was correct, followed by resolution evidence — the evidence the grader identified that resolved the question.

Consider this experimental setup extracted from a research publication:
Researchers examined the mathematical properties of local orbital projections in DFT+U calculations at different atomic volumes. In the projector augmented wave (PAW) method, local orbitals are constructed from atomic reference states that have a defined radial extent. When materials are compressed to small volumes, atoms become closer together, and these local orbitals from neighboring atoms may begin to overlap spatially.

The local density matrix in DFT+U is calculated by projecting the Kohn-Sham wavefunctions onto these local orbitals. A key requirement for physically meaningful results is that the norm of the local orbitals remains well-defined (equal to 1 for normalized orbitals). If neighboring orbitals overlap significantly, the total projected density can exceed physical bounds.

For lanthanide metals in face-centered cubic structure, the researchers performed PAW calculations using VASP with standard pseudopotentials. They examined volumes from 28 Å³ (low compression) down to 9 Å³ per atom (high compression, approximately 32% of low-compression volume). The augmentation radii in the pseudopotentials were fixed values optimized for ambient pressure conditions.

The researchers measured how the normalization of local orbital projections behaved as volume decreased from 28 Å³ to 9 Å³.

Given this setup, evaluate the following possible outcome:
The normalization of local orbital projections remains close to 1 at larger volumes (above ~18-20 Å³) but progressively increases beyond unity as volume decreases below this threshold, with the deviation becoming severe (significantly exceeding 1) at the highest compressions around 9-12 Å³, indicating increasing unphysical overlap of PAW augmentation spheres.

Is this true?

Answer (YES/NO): NO